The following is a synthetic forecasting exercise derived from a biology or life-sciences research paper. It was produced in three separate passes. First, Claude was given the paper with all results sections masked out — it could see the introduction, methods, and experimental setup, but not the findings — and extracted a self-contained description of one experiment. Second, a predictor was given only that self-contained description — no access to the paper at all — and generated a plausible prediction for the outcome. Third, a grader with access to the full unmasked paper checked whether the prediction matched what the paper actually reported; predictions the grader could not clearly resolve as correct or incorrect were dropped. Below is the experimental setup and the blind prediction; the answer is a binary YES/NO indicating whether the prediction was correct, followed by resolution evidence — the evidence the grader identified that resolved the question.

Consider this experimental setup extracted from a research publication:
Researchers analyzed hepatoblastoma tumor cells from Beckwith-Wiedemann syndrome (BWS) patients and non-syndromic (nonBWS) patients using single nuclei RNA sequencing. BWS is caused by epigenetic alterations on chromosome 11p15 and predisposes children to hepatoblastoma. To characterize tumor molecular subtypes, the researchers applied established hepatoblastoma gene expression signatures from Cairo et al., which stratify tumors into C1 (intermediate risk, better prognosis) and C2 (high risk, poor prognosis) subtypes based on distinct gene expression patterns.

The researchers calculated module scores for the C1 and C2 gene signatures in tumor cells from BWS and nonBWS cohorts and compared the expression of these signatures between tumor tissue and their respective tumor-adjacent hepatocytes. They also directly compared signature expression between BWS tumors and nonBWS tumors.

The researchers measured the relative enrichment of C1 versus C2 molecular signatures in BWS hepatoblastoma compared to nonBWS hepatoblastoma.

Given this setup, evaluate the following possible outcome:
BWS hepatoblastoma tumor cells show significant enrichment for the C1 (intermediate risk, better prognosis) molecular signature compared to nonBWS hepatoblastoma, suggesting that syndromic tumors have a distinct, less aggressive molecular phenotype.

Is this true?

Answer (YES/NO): NO